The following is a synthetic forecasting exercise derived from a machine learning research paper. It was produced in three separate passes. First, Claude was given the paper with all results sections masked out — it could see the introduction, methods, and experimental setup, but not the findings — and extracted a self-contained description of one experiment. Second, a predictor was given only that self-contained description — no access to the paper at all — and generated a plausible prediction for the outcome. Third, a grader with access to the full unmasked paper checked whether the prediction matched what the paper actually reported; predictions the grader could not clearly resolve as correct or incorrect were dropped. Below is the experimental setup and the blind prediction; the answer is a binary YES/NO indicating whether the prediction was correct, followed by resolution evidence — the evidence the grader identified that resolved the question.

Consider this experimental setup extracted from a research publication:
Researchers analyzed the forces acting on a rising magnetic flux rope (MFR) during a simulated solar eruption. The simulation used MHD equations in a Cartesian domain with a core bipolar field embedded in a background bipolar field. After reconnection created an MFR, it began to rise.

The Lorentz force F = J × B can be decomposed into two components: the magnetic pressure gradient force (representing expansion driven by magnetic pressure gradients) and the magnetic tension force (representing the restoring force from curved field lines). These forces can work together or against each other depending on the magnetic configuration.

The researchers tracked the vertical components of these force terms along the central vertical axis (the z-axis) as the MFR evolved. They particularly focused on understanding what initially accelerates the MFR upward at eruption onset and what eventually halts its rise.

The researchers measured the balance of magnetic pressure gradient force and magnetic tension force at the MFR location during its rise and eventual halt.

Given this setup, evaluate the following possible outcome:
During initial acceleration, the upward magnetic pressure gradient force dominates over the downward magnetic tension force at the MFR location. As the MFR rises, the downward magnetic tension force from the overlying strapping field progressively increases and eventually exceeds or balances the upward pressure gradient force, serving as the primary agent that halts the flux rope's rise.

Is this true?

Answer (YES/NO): NO